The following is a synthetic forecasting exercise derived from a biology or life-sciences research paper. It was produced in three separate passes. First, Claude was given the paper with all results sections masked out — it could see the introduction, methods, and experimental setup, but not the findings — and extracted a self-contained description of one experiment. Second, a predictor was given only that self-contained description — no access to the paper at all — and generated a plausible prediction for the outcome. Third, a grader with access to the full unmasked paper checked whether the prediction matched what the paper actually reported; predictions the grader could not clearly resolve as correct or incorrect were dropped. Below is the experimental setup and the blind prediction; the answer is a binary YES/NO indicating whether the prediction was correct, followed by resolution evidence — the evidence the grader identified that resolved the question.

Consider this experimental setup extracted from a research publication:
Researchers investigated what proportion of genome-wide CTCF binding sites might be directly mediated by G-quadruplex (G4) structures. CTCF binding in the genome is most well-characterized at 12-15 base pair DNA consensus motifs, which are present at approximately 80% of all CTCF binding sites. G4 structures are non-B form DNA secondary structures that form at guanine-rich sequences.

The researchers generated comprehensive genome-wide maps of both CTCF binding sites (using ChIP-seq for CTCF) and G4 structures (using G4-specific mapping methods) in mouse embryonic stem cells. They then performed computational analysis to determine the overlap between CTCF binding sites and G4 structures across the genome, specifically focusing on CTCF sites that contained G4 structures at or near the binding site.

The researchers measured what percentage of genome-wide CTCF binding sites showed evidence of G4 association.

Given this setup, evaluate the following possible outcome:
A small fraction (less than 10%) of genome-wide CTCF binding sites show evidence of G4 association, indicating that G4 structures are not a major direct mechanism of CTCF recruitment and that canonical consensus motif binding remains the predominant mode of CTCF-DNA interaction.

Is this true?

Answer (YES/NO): NO